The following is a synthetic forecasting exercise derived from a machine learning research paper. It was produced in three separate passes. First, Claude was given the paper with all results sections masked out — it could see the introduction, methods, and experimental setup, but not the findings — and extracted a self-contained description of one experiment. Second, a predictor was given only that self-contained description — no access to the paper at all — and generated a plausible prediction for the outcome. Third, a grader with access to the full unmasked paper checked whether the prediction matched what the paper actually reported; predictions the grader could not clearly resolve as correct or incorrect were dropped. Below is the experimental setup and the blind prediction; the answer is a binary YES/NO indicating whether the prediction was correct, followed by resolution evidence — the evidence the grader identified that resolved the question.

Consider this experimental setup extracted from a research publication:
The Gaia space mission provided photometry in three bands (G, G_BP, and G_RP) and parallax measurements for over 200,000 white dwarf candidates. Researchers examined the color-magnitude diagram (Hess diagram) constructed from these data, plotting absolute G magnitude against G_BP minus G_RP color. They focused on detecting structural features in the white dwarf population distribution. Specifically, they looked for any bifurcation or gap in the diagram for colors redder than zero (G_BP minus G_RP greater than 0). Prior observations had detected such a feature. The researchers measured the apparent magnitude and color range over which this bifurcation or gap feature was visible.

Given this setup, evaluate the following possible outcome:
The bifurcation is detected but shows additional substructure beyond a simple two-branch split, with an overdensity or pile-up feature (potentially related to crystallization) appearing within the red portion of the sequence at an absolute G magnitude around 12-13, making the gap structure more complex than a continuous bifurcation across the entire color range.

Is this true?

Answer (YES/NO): NO